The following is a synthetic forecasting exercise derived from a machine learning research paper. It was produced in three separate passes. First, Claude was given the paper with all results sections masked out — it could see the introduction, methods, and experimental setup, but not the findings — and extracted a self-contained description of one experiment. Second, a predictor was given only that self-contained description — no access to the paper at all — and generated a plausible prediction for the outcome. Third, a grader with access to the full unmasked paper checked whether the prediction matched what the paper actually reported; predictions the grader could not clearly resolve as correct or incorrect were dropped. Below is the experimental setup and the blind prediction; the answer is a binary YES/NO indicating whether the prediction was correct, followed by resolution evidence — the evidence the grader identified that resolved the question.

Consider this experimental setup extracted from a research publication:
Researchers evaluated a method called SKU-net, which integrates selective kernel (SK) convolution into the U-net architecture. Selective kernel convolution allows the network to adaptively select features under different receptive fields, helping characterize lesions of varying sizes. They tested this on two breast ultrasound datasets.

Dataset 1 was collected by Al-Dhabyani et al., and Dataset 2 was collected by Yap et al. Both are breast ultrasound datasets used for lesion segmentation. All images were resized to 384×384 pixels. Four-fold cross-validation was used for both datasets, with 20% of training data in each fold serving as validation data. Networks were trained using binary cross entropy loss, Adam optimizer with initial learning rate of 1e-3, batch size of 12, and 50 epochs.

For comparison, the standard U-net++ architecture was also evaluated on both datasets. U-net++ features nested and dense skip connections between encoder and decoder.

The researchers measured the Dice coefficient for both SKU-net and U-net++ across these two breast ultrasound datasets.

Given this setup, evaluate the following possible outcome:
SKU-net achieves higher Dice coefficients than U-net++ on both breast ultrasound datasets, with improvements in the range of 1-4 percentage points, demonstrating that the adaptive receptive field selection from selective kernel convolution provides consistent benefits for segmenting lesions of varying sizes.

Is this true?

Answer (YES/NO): NO